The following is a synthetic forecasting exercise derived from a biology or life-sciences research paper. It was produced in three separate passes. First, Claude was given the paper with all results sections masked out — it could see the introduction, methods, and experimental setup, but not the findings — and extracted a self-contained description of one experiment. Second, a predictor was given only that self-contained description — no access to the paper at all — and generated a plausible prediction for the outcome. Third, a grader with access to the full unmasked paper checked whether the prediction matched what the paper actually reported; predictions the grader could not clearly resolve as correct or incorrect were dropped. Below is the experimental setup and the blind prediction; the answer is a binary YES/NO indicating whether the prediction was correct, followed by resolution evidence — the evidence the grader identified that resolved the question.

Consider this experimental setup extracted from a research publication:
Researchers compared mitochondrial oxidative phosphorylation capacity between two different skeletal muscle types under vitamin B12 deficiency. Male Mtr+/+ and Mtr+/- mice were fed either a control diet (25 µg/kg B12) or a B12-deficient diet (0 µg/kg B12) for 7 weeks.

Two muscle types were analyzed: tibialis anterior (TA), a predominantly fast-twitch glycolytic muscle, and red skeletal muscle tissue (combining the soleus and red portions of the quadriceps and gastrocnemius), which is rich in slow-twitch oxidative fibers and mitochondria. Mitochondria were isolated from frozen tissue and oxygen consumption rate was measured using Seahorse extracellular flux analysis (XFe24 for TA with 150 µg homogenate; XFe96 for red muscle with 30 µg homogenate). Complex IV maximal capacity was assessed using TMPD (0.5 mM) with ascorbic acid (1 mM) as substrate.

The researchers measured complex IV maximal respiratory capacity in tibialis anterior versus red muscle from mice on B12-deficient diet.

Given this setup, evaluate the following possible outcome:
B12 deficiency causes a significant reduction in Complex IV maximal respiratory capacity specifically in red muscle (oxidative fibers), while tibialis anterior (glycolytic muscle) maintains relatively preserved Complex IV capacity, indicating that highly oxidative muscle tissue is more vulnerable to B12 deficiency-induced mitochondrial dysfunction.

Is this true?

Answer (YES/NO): YES